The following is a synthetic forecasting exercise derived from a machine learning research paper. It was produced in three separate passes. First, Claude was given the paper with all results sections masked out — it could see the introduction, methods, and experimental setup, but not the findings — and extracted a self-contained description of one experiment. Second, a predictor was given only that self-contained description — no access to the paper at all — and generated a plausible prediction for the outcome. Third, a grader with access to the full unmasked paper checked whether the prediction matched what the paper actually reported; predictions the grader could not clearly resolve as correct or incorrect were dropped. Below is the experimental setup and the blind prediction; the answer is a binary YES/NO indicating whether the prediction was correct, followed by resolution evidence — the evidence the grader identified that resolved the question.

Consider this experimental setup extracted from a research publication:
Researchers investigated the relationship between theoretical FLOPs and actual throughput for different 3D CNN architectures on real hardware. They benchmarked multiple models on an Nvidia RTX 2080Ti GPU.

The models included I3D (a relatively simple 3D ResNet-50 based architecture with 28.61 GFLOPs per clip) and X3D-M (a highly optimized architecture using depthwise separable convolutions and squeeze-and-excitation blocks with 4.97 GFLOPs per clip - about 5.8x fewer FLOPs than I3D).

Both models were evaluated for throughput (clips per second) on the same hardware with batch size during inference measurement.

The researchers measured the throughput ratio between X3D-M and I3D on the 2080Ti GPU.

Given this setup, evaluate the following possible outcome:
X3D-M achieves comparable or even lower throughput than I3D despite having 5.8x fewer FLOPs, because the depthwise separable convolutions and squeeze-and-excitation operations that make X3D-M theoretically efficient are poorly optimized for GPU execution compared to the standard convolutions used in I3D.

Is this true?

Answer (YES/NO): NO